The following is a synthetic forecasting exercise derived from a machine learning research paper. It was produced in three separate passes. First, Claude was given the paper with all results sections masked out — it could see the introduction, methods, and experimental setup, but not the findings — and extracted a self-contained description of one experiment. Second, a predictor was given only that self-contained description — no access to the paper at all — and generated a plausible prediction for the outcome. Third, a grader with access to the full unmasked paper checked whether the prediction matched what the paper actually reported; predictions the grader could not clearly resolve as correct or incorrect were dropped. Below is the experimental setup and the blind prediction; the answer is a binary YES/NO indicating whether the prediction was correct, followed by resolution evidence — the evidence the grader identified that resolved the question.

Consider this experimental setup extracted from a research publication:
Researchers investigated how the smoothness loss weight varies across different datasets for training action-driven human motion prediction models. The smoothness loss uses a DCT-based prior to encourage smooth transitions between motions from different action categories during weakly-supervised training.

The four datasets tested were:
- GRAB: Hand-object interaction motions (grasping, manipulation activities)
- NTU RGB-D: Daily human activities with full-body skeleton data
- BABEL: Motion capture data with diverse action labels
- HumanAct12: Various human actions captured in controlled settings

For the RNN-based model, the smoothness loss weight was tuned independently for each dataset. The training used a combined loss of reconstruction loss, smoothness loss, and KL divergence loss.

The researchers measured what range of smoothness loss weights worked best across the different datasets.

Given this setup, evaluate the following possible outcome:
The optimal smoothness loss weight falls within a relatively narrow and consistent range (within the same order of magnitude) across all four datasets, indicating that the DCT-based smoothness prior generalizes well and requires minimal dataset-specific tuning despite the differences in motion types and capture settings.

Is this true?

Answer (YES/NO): NO